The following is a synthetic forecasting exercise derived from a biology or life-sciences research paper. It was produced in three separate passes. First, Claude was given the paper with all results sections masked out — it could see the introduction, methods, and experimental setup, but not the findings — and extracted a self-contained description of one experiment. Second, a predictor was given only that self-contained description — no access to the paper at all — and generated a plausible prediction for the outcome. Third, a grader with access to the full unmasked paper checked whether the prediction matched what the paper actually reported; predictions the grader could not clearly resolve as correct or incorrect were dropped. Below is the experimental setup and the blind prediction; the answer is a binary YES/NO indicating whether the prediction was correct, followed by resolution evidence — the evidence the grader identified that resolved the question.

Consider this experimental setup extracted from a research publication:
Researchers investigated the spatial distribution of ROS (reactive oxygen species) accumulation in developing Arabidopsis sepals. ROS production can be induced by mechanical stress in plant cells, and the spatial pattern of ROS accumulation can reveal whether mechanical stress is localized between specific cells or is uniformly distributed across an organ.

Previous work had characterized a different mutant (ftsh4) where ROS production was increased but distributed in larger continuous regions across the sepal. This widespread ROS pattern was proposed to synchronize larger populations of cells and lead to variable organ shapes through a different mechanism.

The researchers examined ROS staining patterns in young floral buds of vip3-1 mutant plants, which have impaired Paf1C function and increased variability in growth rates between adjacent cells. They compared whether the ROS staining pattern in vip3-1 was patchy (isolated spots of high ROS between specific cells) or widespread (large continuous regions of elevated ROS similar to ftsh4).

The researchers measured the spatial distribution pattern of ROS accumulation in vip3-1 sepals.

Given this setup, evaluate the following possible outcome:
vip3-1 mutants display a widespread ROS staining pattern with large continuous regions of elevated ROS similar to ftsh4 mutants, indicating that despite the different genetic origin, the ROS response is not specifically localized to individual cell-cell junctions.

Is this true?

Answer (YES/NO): NO